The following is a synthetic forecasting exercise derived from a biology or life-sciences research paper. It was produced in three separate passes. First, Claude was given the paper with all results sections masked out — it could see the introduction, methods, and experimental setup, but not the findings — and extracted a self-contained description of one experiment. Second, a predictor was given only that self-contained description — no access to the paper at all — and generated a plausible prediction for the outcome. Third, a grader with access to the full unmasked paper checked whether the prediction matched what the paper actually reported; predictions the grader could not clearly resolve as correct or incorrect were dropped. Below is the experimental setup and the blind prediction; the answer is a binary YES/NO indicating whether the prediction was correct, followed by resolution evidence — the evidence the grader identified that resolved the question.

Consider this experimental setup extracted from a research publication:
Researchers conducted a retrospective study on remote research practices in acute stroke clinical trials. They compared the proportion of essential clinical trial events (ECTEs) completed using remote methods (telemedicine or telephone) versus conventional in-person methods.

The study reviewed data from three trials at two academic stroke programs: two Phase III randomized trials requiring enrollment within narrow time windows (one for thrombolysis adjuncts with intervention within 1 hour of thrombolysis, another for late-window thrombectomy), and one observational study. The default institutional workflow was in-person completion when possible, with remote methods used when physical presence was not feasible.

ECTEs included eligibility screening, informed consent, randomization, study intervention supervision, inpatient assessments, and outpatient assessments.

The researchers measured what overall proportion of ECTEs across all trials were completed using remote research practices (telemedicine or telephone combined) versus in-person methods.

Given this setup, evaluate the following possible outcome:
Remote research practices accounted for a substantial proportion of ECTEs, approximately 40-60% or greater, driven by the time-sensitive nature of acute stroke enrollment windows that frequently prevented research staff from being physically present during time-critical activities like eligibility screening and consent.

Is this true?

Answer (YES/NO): YES